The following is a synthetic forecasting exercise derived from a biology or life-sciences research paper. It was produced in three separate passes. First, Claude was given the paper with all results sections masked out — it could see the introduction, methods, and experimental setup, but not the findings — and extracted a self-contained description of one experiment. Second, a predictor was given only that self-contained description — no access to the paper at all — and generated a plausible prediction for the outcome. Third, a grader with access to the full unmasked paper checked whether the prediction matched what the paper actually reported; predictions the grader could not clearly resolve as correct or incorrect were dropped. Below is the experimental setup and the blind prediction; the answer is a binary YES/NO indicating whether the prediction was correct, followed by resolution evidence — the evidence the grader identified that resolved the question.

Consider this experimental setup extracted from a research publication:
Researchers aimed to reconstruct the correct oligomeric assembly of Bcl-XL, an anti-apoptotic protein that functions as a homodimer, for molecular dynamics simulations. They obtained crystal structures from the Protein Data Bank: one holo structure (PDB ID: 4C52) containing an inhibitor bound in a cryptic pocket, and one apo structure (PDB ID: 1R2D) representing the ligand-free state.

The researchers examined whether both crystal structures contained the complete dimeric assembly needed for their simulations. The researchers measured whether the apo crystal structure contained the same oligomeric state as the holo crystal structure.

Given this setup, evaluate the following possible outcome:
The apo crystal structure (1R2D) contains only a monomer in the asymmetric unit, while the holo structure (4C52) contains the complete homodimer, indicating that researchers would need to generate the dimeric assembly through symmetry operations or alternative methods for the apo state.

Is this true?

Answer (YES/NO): YES